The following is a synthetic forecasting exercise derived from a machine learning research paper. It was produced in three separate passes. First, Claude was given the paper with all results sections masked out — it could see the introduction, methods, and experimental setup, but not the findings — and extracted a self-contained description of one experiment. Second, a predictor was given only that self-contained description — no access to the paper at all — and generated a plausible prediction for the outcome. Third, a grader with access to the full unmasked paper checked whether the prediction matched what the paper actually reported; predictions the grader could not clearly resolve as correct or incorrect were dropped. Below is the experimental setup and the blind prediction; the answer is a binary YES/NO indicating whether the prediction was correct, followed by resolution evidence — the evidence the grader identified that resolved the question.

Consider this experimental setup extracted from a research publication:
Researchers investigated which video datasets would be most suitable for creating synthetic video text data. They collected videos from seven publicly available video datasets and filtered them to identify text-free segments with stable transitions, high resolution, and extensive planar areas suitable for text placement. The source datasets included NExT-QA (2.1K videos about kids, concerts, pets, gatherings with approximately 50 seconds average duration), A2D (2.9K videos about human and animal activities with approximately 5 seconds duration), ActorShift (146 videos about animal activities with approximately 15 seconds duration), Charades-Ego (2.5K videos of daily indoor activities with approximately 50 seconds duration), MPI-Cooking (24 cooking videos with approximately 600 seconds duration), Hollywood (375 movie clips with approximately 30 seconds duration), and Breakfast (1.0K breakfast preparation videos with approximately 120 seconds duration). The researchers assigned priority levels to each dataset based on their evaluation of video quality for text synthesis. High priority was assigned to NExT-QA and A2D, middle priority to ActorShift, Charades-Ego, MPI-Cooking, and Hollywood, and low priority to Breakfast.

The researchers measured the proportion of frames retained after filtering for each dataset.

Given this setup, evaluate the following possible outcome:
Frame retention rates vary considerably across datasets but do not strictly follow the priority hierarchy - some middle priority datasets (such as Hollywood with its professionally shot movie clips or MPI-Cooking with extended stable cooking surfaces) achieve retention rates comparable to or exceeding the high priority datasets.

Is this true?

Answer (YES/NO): NO